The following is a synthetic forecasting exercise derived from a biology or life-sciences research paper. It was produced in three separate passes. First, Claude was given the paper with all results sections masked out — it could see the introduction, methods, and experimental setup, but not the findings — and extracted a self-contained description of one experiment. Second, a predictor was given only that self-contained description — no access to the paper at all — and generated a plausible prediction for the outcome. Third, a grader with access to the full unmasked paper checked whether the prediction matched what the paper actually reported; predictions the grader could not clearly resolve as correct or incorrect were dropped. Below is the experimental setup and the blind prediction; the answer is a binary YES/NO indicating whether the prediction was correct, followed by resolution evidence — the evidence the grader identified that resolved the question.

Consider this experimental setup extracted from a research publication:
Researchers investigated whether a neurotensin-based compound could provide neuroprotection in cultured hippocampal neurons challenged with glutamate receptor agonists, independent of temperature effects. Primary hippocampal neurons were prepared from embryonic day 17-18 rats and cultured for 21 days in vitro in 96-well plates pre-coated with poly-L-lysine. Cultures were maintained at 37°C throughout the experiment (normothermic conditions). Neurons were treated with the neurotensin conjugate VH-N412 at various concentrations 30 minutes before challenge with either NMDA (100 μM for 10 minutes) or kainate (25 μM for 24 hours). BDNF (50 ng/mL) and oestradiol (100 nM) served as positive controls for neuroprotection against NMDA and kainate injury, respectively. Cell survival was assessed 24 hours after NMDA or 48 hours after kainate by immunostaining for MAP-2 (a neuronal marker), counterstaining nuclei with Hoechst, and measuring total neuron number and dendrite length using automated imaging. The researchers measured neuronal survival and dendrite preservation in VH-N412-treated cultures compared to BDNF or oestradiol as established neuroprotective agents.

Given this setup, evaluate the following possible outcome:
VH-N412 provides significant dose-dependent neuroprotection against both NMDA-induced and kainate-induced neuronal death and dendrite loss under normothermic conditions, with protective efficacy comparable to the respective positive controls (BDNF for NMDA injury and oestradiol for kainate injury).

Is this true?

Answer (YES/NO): NO